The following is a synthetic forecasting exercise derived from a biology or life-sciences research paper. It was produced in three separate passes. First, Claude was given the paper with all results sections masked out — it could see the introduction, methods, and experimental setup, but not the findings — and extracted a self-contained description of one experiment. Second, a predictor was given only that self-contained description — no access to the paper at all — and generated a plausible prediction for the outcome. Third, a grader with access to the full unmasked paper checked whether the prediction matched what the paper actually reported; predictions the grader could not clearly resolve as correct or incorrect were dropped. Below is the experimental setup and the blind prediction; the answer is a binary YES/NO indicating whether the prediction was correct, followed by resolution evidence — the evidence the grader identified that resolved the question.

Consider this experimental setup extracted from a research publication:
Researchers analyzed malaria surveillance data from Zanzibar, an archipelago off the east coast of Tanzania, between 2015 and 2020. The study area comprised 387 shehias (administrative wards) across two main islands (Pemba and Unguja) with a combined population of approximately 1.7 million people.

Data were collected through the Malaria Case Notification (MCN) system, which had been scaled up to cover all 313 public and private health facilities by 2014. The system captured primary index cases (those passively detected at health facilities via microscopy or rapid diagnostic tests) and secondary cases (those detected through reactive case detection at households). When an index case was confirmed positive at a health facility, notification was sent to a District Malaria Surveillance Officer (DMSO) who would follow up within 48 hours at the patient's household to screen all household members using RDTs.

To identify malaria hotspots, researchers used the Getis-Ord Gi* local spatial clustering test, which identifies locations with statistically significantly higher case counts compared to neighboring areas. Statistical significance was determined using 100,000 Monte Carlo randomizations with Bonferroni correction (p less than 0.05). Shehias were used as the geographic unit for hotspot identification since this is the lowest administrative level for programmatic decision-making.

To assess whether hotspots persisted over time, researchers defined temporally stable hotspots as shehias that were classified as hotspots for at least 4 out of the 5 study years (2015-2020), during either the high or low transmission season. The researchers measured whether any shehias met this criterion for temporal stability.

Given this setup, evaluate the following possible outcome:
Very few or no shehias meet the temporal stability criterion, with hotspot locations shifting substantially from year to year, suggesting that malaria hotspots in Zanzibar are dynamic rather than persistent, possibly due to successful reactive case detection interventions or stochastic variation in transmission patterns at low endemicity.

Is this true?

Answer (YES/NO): NO